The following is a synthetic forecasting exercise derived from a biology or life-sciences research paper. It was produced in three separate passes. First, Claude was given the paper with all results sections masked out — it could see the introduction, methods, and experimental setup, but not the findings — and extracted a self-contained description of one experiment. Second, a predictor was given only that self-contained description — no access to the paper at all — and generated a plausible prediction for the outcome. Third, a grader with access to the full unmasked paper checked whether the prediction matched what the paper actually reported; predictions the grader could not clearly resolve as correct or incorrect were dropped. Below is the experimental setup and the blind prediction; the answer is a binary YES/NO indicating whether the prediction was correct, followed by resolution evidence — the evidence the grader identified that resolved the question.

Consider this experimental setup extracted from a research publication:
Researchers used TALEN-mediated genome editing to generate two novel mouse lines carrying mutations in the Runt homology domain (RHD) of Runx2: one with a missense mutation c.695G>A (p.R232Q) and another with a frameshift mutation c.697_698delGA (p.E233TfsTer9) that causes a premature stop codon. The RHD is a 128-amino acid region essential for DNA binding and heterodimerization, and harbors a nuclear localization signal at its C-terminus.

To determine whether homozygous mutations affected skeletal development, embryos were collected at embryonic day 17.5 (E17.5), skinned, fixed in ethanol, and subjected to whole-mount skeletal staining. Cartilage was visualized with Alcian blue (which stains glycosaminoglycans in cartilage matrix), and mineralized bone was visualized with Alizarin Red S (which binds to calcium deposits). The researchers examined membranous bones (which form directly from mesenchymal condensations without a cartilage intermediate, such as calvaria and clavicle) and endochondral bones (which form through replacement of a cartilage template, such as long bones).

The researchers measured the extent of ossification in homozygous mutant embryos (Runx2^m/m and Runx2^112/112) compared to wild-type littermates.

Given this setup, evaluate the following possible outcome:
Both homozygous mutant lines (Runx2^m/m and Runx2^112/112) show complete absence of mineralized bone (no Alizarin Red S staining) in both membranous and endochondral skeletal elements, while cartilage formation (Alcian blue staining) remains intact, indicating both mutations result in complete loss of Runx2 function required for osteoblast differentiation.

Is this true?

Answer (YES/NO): NO